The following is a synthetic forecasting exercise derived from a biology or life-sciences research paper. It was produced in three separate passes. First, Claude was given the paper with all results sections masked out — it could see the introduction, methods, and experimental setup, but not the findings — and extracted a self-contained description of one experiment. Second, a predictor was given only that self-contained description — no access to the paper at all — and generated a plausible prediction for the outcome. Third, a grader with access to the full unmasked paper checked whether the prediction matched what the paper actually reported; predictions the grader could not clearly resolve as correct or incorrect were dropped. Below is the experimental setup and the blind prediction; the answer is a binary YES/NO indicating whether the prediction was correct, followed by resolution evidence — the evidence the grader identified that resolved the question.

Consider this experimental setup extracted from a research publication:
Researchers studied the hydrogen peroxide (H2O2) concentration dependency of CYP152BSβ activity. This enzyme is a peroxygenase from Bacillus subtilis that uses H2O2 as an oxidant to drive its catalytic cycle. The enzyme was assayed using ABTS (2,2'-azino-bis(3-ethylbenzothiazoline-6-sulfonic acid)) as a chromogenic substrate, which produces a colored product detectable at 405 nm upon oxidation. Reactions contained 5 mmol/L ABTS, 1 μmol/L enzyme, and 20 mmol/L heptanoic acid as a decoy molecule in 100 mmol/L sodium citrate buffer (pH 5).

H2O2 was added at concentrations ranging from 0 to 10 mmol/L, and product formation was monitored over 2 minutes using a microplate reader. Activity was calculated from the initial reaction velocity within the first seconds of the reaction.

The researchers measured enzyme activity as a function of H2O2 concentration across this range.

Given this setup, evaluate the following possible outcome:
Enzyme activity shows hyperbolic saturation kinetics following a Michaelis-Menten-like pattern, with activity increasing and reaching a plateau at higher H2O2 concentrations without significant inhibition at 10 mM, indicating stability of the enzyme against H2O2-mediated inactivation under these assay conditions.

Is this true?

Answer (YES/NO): NO